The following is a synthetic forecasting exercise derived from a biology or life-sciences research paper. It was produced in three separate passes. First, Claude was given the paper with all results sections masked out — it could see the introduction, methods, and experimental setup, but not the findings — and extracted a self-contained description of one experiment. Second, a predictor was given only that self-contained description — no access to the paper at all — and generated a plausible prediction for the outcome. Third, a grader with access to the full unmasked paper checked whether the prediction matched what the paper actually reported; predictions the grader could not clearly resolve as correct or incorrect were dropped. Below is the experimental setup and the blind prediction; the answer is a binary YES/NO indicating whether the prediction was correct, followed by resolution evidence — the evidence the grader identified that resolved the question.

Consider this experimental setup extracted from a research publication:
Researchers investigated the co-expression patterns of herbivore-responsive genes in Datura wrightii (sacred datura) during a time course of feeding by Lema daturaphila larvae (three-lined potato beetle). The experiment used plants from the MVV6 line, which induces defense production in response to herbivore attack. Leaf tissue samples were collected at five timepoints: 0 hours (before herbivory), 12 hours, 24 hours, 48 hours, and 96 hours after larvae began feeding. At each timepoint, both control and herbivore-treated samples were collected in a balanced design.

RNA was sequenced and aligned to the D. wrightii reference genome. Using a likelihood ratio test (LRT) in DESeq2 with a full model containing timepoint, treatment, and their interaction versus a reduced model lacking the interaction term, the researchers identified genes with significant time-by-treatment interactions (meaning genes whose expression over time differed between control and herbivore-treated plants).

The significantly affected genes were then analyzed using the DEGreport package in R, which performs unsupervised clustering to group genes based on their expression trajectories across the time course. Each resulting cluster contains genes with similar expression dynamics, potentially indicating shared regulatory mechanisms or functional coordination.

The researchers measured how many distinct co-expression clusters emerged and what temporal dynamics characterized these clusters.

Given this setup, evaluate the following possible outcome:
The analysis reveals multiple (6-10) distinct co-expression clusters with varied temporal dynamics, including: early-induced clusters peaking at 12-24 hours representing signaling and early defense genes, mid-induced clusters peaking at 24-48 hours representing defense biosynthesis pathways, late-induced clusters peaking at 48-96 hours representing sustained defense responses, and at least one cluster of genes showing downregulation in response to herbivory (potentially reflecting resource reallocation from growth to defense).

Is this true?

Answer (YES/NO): NO